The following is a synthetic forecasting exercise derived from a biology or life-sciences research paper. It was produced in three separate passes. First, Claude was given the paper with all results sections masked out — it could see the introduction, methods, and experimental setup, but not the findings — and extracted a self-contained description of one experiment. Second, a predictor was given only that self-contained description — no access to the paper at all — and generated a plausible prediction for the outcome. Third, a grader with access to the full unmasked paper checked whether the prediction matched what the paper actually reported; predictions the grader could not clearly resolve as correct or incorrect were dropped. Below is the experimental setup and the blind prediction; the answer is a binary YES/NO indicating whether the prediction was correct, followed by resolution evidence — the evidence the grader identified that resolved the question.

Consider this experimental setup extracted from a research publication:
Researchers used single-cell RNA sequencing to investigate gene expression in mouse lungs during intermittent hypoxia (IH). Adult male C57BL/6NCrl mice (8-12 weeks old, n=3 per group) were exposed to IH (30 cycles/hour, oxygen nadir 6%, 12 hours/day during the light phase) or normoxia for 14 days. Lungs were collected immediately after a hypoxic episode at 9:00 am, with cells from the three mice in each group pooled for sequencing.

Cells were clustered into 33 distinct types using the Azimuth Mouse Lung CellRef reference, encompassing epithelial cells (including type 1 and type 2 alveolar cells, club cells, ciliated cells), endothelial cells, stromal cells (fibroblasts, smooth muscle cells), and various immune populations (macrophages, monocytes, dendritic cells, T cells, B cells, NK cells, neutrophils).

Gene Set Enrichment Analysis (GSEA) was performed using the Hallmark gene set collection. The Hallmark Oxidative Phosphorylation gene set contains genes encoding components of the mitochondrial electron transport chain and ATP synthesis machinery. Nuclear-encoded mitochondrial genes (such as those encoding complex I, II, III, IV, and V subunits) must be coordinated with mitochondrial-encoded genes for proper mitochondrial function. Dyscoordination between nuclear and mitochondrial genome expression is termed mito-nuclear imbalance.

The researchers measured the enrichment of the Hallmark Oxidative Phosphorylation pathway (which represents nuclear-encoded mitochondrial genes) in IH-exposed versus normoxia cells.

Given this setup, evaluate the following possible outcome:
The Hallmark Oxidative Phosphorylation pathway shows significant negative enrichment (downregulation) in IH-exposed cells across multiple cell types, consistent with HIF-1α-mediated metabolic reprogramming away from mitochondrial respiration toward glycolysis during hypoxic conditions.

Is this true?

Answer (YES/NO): NO